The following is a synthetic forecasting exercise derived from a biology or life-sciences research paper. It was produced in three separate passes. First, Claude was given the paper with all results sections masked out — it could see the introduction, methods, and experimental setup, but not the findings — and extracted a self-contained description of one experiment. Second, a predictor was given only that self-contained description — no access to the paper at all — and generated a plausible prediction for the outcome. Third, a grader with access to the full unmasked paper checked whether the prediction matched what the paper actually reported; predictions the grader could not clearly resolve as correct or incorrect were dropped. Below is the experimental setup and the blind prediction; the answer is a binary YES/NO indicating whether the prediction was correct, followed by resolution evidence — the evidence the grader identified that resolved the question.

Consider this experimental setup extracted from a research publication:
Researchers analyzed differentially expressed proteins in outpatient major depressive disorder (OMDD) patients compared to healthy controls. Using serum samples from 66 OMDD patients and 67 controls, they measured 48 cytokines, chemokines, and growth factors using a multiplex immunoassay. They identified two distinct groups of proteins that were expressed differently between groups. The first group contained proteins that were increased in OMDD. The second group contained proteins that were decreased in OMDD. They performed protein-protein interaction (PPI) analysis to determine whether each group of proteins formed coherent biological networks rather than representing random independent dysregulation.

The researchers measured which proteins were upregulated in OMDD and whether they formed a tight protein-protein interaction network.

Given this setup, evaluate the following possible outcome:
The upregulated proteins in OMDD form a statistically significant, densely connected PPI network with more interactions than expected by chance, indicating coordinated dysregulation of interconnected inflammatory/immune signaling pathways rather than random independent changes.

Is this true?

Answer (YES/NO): YES